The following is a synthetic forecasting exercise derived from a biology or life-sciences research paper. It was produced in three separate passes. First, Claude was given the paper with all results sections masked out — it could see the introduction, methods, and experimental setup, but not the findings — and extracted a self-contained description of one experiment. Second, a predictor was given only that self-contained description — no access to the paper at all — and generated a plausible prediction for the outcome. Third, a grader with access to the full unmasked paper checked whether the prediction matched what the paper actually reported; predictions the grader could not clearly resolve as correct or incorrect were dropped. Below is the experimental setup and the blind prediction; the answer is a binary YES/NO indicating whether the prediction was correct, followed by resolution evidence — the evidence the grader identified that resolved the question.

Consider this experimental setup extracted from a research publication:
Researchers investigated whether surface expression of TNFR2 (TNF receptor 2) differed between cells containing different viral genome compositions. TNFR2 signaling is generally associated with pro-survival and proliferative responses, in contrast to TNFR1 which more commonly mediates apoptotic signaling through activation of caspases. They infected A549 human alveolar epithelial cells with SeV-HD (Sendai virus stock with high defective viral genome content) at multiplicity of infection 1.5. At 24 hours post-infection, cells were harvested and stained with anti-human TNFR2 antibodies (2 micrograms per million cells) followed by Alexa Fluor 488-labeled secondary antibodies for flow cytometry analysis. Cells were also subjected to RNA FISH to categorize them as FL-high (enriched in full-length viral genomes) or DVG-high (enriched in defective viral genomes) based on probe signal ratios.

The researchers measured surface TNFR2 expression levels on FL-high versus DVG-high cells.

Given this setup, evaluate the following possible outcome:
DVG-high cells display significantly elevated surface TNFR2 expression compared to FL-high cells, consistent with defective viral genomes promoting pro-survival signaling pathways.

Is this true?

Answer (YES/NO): YES